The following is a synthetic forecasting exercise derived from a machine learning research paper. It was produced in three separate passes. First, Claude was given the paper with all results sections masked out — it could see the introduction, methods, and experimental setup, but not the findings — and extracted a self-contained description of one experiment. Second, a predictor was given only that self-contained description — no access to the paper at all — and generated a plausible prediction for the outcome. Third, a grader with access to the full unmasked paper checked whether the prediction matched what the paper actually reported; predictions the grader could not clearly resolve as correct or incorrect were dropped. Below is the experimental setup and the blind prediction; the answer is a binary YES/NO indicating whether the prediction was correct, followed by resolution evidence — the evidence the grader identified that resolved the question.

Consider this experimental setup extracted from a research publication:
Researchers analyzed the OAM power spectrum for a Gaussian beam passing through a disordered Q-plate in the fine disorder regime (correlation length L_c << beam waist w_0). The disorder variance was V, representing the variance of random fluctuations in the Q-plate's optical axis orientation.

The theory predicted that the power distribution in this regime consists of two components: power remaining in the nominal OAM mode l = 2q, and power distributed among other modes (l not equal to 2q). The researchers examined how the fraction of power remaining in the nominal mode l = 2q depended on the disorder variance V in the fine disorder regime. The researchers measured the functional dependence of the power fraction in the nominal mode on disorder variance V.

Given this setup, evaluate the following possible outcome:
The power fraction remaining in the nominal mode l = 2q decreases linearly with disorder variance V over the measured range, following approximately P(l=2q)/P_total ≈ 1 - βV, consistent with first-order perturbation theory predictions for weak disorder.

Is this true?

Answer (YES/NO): NO